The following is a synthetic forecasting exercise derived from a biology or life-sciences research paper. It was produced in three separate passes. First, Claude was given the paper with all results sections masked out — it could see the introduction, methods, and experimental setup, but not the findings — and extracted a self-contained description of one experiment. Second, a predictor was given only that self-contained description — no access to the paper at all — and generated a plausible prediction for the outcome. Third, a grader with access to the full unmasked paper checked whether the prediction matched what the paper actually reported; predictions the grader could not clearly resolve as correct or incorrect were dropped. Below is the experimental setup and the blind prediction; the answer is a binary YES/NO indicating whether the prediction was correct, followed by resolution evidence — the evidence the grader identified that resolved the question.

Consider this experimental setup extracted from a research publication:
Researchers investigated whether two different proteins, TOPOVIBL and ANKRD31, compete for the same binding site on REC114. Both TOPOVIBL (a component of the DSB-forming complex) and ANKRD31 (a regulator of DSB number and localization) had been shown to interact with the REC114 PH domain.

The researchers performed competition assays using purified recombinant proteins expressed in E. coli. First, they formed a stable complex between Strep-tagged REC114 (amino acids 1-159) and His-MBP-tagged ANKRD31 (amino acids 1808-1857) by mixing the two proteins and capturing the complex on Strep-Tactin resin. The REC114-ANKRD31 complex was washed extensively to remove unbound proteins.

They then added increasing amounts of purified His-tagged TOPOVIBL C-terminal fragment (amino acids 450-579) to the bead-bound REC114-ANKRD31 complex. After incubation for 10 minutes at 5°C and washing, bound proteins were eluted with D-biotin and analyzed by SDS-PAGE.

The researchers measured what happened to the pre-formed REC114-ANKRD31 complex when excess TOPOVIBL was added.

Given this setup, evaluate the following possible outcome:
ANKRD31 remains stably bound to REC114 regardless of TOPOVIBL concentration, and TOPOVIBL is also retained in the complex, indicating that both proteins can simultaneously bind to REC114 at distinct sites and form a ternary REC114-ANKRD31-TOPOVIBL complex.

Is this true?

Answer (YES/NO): NO